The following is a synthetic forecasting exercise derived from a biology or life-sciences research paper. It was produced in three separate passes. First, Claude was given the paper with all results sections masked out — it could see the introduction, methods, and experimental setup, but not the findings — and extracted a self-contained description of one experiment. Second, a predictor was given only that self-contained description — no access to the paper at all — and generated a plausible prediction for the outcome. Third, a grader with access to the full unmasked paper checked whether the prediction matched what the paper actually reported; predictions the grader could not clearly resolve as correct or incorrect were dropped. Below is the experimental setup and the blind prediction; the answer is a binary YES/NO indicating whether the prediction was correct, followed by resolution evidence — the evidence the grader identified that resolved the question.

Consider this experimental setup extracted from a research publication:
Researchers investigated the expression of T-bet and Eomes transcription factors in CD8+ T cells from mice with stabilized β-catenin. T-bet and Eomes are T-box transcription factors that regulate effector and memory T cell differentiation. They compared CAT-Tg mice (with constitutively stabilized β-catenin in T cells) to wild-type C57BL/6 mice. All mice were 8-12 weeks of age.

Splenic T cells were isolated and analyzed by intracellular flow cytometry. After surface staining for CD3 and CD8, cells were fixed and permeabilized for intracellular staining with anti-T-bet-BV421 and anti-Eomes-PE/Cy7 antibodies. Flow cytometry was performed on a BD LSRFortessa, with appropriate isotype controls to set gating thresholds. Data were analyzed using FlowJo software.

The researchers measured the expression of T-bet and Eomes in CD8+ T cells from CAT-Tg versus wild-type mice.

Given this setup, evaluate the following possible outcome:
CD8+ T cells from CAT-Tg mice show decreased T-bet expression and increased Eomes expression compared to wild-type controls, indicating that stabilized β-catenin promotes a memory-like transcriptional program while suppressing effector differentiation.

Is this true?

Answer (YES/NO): NO